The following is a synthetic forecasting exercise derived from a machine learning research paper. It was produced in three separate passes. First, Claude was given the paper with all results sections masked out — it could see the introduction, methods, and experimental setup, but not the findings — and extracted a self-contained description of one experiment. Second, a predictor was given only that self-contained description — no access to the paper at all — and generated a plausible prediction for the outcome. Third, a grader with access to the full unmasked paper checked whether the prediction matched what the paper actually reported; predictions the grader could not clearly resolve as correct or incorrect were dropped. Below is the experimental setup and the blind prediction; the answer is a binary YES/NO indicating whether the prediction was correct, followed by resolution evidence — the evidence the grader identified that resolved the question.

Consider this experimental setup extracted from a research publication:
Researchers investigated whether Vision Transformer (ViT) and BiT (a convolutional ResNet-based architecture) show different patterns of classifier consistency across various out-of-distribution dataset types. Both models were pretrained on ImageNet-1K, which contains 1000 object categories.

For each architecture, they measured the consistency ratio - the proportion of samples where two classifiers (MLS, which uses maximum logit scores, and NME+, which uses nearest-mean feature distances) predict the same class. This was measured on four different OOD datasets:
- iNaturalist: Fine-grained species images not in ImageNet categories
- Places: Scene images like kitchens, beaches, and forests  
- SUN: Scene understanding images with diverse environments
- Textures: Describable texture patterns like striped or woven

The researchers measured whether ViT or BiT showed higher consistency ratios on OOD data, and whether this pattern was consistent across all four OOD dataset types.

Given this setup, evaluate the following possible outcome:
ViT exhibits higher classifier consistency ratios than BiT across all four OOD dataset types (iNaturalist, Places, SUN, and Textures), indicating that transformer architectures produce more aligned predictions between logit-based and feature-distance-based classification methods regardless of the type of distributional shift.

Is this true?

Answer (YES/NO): YES